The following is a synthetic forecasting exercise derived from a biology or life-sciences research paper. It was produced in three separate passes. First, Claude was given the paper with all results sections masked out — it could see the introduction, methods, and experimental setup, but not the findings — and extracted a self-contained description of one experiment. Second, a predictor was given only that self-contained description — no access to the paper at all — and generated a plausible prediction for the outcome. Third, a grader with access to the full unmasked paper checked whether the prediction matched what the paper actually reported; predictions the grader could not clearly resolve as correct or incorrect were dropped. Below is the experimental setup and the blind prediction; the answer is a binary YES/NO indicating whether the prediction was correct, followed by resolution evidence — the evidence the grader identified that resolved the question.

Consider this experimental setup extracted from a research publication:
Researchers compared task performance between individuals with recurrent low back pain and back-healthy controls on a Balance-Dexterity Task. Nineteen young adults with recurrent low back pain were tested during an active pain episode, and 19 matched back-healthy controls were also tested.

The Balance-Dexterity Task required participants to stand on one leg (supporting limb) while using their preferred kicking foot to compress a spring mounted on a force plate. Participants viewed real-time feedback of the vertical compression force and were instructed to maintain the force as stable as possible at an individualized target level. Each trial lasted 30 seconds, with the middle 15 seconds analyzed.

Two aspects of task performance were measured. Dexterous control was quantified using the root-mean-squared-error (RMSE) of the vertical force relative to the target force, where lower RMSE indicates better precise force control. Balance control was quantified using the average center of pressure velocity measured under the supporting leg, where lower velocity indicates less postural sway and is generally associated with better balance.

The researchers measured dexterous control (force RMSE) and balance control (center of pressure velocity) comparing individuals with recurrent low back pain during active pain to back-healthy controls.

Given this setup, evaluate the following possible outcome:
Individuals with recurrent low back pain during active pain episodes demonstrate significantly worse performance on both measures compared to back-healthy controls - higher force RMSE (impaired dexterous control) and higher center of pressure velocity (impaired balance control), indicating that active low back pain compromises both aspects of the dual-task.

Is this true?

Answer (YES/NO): NO